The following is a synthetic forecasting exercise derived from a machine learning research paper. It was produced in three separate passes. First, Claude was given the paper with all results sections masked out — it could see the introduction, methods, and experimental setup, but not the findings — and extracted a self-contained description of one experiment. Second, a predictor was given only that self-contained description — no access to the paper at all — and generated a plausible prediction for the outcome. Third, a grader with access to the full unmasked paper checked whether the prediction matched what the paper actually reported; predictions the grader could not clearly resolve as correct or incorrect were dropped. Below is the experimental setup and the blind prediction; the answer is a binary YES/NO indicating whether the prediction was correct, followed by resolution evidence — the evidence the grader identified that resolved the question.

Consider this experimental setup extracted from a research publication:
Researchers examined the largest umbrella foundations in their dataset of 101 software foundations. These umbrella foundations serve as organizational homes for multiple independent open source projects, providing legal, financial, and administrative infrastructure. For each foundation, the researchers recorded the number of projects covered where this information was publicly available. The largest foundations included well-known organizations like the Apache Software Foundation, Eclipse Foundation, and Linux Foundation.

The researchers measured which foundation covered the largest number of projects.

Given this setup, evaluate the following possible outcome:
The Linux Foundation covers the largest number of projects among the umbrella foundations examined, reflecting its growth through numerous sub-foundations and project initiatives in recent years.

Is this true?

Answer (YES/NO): NO